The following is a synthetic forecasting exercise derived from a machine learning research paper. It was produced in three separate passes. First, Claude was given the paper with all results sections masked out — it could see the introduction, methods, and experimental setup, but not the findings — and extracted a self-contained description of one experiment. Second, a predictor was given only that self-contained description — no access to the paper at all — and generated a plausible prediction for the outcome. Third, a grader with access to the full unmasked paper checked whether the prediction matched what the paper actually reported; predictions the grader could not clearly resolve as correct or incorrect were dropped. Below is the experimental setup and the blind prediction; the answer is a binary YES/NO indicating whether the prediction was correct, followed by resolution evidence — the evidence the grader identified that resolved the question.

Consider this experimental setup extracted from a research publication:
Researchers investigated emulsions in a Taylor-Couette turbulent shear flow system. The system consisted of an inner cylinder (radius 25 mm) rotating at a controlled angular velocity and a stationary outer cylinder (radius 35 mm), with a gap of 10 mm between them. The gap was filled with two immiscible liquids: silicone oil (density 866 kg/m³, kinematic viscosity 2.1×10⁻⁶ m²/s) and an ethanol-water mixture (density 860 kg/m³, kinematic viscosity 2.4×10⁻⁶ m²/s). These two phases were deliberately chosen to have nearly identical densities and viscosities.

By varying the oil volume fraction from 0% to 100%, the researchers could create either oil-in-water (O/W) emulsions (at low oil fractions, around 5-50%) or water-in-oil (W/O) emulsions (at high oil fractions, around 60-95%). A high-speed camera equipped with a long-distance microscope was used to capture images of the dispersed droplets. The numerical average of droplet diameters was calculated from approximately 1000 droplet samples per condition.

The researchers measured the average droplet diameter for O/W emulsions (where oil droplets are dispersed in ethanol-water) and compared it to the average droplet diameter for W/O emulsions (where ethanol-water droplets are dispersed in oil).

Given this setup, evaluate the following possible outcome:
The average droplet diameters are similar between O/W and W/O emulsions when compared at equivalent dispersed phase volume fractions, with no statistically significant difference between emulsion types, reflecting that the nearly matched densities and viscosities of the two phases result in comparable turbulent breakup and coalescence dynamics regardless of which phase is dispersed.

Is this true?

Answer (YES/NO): NO